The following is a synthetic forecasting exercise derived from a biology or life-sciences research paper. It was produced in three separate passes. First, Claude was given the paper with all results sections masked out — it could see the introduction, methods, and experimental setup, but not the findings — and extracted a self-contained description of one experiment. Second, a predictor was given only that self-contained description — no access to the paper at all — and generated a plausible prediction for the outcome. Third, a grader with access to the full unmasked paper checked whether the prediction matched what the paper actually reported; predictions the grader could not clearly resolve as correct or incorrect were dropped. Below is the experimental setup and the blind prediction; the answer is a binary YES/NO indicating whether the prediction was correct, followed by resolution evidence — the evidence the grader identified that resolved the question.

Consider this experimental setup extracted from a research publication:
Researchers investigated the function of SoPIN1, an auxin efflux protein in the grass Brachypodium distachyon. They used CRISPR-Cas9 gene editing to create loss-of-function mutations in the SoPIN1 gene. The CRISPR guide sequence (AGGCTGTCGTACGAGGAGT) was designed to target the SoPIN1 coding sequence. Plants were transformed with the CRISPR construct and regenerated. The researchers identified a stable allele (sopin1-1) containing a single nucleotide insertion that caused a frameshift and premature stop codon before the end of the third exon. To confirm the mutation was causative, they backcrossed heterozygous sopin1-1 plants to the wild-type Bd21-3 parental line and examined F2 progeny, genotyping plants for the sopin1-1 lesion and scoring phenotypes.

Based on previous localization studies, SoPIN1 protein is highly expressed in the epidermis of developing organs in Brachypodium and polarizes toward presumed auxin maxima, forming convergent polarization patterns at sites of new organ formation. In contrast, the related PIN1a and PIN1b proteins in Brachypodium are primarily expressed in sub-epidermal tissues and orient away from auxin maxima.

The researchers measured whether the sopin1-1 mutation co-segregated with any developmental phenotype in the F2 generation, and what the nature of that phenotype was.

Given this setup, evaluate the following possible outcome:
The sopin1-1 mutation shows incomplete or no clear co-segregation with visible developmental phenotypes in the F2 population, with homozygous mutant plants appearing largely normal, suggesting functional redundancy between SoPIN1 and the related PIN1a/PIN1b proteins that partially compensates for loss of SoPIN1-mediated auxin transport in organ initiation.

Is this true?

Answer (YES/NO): NO